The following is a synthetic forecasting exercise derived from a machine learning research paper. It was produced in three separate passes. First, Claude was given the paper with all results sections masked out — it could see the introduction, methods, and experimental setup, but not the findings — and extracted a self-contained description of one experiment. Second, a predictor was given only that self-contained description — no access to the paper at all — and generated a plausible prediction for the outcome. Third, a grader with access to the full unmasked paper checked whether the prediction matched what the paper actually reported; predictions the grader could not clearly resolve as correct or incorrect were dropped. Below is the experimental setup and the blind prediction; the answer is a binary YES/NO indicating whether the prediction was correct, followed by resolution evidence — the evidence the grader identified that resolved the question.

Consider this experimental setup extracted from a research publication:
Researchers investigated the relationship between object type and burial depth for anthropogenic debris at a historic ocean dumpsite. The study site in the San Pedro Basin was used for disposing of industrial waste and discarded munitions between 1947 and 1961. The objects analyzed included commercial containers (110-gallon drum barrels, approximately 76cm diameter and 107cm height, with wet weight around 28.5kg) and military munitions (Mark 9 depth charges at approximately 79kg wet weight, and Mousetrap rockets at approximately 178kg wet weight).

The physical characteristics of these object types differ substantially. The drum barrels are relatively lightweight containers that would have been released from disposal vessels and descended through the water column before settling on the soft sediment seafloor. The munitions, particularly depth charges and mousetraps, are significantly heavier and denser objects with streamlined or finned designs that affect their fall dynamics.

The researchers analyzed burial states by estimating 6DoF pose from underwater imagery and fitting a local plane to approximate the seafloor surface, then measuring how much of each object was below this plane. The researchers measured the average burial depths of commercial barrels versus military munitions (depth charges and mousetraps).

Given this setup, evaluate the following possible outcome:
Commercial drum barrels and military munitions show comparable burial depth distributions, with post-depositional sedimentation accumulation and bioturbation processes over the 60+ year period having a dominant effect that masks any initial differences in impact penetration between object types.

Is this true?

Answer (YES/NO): NO